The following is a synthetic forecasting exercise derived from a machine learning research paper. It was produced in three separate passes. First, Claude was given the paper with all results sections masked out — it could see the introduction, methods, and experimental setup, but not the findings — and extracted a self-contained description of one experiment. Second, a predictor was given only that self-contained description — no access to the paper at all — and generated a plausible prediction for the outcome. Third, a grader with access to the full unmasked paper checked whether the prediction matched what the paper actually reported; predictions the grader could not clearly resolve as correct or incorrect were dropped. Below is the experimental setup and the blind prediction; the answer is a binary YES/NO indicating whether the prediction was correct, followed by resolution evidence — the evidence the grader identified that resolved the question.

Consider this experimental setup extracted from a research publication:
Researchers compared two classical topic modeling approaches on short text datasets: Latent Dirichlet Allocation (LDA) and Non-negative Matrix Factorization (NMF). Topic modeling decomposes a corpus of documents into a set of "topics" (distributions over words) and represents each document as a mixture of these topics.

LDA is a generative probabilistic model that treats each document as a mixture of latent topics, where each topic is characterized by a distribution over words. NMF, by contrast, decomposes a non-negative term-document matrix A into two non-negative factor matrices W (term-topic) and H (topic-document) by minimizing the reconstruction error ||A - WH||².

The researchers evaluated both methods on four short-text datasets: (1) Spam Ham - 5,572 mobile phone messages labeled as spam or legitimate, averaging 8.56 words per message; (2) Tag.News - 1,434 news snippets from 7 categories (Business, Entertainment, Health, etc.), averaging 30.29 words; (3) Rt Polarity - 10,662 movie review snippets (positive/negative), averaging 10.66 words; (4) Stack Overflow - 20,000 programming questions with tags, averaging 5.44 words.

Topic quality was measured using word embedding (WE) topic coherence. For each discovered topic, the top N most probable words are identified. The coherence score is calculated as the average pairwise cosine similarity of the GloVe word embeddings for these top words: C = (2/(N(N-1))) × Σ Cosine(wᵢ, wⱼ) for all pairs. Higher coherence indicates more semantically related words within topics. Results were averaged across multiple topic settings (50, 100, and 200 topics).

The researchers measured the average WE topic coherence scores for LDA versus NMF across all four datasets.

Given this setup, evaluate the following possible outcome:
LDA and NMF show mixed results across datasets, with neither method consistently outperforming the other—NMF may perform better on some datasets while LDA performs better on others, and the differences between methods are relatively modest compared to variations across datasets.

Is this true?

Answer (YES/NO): NO